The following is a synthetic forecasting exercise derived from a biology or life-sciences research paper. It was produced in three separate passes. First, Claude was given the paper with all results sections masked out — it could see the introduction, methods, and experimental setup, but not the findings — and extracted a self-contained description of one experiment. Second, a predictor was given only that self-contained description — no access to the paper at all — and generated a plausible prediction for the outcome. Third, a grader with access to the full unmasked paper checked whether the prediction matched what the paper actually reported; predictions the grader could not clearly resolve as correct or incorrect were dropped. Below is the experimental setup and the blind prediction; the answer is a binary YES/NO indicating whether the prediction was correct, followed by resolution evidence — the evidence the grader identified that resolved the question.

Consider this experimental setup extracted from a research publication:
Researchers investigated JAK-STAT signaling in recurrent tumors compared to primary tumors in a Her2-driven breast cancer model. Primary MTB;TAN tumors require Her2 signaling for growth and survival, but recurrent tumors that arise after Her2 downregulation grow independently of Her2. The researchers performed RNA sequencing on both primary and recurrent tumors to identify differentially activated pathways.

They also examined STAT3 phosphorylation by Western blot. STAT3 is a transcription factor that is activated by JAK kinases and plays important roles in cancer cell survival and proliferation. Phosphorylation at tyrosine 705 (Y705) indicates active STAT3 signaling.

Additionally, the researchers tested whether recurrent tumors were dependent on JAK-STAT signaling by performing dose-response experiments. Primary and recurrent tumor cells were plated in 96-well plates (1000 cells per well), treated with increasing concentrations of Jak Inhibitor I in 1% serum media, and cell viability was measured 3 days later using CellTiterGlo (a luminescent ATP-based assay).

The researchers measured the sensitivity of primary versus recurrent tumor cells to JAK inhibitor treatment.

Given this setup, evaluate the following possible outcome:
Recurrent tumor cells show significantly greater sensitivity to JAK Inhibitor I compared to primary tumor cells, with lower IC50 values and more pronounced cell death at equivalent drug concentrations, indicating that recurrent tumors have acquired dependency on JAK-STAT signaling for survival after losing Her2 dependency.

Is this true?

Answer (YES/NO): YES